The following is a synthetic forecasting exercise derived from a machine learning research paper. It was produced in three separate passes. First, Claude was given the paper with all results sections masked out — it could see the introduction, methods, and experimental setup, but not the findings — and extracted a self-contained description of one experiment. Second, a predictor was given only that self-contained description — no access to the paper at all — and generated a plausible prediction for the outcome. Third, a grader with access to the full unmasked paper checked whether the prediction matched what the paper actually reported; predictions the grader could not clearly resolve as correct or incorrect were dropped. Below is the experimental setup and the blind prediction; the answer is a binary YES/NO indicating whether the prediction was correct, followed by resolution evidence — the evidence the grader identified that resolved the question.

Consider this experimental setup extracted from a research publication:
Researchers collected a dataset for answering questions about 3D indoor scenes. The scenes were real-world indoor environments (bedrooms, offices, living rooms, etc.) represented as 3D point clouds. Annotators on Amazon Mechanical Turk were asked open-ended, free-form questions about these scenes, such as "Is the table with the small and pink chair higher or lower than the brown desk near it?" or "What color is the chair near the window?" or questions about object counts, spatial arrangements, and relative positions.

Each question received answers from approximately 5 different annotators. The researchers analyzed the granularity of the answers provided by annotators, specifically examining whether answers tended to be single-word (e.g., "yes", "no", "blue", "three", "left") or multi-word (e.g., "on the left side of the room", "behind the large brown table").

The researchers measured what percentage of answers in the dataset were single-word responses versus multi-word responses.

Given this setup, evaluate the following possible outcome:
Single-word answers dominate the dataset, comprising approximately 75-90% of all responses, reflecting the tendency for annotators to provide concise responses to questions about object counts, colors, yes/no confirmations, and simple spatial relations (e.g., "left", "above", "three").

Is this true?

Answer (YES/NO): NO